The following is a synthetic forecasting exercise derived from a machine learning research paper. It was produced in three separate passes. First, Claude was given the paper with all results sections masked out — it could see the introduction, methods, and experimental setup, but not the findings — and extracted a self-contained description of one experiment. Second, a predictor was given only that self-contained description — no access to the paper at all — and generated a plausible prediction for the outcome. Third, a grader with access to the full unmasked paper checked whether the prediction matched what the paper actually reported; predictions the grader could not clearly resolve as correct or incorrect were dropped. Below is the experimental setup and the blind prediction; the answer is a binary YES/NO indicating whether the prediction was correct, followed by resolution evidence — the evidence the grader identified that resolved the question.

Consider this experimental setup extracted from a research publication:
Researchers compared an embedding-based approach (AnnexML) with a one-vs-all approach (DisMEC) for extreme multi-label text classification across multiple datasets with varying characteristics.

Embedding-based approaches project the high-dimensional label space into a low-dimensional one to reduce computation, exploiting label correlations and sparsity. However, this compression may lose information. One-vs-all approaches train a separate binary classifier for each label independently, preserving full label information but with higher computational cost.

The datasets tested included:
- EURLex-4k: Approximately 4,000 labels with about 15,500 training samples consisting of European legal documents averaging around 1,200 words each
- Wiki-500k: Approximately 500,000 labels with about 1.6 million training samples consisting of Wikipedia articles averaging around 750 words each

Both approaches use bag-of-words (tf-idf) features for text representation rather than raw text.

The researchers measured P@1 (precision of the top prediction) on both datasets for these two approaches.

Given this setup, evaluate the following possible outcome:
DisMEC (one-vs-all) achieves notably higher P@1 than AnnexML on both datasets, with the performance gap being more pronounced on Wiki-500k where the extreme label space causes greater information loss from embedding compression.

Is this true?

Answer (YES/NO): YES